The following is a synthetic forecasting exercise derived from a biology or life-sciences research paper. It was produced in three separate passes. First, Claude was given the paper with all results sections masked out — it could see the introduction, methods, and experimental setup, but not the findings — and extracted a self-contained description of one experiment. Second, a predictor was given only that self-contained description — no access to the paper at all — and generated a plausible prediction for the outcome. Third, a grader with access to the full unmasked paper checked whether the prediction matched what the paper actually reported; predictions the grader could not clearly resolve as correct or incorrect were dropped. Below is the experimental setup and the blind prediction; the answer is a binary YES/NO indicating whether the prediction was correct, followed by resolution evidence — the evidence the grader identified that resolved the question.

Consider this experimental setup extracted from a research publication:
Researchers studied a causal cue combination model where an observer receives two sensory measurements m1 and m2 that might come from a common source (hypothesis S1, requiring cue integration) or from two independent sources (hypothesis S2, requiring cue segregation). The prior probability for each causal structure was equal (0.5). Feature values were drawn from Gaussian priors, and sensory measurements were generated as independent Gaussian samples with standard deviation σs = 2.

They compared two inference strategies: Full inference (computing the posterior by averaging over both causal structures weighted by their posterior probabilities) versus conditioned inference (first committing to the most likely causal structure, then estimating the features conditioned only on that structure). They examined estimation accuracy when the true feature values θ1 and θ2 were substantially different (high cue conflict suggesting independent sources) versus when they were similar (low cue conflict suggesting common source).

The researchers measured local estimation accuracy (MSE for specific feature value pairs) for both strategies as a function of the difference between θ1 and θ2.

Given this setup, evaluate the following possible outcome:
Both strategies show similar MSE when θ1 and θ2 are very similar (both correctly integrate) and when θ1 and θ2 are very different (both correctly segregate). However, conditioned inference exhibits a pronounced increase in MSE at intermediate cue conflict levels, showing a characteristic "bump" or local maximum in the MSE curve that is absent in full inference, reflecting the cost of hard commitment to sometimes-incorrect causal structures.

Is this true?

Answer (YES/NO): NO